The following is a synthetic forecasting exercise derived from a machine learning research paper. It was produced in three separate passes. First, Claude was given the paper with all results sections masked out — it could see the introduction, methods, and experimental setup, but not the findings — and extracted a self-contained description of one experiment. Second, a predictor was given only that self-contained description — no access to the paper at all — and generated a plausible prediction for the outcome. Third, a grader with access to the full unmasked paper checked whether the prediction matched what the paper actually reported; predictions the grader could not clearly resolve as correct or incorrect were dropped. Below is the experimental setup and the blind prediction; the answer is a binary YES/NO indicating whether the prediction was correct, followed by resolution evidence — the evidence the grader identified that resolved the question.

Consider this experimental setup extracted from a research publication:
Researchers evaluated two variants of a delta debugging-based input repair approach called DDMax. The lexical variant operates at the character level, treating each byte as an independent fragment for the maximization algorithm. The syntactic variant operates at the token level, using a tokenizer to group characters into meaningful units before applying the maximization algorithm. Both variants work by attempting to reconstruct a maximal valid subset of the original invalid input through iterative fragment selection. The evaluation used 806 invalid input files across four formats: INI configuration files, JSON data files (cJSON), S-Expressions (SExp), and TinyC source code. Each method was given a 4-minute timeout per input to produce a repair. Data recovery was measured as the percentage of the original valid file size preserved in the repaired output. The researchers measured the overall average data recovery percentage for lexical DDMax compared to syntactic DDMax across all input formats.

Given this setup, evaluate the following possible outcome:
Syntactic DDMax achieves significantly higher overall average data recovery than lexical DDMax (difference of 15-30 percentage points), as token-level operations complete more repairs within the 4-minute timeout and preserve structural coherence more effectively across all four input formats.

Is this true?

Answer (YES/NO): NO